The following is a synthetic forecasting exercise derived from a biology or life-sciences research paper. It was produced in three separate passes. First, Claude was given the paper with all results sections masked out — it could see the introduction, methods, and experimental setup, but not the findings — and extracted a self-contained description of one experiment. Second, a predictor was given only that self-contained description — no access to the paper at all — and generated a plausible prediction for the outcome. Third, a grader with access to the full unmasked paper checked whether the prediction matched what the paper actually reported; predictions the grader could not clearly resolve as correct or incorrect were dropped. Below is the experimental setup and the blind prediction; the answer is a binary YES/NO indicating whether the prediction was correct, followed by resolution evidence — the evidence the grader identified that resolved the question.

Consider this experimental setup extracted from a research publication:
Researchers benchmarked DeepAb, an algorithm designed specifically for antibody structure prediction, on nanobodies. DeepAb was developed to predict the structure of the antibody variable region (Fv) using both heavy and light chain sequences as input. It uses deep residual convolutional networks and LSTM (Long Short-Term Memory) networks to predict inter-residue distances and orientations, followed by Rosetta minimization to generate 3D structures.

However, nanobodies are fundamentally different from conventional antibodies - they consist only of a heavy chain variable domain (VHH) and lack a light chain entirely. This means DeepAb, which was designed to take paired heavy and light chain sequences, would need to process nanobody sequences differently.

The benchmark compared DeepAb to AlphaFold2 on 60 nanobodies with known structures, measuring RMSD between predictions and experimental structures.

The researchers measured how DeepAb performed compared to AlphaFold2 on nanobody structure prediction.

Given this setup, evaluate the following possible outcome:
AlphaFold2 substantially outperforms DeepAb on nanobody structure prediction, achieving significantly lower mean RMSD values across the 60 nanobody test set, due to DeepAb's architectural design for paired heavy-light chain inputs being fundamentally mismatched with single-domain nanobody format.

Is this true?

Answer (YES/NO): YES